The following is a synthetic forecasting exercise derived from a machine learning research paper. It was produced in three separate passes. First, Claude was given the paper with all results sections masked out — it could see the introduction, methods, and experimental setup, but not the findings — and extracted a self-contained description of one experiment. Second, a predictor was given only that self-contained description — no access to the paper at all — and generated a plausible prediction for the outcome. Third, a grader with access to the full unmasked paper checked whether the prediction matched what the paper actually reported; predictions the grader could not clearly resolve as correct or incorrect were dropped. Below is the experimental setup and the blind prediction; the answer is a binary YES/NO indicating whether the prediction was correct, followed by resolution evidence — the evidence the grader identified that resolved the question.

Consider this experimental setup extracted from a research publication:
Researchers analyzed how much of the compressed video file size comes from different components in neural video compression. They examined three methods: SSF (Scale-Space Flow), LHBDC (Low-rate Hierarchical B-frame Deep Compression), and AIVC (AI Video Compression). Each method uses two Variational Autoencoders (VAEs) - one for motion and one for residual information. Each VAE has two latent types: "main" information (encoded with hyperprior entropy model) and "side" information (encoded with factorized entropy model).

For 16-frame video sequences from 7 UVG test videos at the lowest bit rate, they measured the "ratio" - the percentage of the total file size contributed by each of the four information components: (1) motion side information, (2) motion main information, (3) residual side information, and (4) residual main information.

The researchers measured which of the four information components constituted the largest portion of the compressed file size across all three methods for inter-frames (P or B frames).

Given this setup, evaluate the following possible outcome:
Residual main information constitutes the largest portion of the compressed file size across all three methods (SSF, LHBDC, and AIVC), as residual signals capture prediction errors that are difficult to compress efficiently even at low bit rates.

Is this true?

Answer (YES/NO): YES